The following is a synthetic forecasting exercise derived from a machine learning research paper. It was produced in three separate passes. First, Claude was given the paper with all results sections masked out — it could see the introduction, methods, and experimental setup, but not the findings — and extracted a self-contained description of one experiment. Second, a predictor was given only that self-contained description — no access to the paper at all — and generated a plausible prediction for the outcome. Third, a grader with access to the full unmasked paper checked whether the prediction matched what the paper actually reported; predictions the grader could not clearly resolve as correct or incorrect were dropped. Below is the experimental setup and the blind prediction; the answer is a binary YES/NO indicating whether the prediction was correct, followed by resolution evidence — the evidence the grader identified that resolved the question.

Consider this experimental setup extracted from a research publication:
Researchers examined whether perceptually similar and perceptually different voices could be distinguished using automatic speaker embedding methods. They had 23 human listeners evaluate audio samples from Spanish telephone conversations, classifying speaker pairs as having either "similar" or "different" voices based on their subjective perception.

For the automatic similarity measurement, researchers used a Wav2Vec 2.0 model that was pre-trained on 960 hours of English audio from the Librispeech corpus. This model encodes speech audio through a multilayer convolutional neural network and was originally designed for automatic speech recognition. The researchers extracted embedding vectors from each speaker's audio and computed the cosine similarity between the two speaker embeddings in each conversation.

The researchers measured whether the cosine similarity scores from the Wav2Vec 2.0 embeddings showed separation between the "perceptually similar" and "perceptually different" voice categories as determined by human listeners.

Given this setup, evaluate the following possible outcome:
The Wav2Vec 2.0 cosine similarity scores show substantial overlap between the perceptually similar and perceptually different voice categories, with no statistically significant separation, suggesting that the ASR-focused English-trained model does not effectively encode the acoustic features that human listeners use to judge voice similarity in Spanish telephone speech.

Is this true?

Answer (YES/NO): NO